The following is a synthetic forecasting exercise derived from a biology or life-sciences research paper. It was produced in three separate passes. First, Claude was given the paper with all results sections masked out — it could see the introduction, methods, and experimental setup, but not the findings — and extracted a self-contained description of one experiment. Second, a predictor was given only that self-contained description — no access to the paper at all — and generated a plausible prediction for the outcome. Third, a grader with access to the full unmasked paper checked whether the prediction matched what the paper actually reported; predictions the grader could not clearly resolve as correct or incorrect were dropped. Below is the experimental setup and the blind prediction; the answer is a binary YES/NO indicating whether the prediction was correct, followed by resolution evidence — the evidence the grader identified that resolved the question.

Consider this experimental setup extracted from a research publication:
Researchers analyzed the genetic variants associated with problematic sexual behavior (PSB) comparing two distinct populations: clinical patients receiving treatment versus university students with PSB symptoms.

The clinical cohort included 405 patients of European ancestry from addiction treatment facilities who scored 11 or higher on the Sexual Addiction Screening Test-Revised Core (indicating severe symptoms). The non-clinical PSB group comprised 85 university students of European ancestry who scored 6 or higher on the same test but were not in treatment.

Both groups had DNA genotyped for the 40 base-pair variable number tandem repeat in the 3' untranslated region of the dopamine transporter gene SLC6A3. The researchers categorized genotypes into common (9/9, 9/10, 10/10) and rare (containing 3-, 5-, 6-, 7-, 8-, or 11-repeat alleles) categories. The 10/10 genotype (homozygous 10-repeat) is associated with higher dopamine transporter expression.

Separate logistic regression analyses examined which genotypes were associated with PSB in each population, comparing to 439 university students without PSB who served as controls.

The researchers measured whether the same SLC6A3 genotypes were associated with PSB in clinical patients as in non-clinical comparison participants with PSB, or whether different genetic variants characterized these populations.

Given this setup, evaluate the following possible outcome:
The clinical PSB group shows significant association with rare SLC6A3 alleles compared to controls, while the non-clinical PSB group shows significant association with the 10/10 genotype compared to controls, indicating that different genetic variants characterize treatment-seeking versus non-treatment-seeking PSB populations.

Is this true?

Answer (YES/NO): YES